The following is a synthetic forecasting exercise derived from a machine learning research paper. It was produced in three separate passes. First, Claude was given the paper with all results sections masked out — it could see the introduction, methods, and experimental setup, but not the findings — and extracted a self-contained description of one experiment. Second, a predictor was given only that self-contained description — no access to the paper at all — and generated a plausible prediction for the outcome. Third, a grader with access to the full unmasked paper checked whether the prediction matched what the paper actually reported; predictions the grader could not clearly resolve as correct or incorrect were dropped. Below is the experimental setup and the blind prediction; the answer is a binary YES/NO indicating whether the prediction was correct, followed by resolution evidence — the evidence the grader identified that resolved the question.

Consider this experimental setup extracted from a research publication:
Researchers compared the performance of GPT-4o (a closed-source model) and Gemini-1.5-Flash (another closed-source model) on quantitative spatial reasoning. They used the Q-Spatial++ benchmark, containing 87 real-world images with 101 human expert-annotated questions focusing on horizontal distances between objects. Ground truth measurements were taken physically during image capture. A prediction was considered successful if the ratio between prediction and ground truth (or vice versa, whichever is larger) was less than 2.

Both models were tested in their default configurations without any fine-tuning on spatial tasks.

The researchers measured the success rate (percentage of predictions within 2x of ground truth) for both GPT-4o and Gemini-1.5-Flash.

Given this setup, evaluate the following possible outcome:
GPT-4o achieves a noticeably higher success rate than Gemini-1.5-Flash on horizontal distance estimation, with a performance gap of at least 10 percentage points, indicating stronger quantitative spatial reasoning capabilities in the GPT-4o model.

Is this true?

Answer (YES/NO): YES